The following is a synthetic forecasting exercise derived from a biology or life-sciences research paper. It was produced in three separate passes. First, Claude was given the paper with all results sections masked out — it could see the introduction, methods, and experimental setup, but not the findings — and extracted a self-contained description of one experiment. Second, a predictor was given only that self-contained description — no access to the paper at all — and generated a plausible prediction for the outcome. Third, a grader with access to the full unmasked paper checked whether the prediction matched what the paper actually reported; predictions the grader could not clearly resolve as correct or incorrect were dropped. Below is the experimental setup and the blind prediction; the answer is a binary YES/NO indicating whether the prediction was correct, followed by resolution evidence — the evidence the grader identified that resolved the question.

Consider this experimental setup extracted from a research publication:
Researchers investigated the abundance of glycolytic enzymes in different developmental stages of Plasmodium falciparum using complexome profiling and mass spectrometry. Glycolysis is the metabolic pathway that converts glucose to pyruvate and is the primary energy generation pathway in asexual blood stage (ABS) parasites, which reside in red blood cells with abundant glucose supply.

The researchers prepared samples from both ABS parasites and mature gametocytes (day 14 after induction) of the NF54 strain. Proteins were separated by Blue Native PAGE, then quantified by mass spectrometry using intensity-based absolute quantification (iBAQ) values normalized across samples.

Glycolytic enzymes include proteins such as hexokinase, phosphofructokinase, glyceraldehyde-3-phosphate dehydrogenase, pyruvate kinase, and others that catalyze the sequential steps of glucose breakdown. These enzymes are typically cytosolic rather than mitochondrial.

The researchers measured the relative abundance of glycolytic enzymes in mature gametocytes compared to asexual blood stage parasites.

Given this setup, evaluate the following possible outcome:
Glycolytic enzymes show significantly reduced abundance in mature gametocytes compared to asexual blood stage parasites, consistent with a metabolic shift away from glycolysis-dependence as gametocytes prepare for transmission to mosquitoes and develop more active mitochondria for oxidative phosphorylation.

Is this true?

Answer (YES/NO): YES